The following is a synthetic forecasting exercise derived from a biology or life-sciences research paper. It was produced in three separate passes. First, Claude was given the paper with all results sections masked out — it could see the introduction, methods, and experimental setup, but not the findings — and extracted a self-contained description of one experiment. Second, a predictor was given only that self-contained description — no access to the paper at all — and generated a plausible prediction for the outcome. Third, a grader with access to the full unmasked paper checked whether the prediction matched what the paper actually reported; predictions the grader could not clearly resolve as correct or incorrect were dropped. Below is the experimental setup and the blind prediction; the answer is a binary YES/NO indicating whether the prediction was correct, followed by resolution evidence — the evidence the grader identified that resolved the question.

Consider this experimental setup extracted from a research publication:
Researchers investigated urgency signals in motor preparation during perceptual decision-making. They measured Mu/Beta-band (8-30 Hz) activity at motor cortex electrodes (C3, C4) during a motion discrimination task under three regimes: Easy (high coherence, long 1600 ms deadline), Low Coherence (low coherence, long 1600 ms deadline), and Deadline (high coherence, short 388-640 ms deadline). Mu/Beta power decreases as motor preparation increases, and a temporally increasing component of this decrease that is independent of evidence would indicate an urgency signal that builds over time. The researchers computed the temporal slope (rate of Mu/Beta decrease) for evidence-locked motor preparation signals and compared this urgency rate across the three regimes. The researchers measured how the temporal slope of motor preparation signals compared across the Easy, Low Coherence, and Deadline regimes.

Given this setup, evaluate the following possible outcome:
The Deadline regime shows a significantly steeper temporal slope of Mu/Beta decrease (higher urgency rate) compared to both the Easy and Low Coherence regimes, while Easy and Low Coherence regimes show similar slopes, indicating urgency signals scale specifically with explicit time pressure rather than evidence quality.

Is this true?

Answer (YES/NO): NO